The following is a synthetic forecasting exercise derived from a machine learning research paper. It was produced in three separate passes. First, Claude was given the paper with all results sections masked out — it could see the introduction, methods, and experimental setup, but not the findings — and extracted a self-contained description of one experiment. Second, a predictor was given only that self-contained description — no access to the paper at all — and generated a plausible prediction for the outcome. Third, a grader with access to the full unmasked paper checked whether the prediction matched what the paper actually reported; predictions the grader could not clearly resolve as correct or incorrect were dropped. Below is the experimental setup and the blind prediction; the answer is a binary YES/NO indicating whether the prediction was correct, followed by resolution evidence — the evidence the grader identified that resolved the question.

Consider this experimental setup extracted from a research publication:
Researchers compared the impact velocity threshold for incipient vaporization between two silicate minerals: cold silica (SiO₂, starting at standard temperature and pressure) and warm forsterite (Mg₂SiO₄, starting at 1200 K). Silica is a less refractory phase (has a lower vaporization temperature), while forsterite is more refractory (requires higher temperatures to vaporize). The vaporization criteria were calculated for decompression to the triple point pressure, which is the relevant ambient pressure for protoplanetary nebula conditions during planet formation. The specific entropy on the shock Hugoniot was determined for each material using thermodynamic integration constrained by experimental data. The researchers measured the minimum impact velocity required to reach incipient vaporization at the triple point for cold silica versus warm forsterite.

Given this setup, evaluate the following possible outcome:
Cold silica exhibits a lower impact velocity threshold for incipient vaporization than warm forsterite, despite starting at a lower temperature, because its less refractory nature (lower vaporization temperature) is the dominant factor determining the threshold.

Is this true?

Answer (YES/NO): YES